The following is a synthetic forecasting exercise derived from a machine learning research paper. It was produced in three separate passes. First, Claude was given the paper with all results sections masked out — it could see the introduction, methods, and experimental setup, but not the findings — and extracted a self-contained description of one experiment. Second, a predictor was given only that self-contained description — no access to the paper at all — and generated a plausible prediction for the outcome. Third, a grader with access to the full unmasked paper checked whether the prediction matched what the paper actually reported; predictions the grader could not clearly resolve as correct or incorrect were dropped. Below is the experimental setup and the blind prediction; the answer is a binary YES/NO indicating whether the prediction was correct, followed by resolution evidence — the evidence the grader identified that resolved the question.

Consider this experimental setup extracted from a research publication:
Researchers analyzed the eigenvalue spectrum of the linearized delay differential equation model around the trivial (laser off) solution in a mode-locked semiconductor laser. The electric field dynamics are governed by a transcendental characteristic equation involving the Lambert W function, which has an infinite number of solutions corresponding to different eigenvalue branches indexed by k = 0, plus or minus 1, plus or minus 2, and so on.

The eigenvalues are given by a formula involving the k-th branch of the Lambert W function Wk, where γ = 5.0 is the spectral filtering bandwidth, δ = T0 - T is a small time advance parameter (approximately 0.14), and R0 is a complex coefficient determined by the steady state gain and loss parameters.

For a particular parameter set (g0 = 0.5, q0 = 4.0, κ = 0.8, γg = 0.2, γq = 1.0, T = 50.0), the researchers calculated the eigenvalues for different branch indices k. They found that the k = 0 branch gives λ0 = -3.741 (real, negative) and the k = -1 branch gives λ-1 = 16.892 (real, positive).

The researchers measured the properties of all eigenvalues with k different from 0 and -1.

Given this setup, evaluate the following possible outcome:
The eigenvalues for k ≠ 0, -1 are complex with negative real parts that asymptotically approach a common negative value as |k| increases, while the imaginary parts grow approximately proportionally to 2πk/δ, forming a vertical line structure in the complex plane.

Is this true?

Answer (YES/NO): NO